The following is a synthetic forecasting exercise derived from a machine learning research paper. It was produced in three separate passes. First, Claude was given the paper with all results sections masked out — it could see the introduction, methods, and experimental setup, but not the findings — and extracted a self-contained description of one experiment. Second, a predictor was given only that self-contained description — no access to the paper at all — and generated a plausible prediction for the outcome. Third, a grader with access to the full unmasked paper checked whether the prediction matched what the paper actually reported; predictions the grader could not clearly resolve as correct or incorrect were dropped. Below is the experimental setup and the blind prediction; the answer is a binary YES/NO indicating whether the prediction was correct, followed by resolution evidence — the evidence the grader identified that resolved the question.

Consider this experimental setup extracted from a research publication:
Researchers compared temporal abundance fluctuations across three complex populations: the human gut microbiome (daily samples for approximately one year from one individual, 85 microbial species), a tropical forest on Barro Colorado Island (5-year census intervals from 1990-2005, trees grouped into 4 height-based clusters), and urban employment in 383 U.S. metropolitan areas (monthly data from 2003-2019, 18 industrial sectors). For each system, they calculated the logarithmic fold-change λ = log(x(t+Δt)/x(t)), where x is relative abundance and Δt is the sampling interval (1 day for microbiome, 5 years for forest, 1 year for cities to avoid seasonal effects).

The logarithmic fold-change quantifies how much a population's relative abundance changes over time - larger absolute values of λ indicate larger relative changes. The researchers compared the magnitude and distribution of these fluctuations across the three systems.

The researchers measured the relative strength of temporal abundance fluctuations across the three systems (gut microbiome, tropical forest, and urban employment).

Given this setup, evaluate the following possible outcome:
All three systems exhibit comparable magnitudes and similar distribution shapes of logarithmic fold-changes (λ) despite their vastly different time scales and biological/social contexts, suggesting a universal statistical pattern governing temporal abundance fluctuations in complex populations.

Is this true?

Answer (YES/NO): NO